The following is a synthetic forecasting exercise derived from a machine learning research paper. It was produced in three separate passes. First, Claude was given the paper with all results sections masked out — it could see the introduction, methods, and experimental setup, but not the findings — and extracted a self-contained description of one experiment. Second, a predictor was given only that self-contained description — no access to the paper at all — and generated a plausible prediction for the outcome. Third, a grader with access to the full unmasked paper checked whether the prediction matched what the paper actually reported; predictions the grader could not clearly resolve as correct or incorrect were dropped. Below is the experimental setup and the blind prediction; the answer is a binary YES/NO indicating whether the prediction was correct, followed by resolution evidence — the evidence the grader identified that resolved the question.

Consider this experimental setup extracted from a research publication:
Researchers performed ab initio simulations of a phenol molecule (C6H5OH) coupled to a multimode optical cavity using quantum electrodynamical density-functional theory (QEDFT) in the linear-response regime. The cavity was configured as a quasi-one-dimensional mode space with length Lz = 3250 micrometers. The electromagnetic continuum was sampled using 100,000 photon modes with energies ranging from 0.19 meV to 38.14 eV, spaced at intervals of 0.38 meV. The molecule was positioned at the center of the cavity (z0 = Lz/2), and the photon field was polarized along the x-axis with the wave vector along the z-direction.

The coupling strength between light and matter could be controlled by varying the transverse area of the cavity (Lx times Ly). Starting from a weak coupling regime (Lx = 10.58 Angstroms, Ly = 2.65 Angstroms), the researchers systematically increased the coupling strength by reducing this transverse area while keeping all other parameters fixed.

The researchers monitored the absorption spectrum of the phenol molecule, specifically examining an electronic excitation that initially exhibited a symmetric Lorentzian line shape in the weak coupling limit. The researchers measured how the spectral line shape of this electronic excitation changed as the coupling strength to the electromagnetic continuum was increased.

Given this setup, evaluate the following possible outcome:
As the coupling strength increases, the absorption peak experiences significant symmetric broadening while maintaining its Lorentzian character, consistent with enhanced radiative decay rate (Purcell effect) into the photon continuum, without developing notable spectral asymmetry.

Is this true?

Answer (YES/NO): NO